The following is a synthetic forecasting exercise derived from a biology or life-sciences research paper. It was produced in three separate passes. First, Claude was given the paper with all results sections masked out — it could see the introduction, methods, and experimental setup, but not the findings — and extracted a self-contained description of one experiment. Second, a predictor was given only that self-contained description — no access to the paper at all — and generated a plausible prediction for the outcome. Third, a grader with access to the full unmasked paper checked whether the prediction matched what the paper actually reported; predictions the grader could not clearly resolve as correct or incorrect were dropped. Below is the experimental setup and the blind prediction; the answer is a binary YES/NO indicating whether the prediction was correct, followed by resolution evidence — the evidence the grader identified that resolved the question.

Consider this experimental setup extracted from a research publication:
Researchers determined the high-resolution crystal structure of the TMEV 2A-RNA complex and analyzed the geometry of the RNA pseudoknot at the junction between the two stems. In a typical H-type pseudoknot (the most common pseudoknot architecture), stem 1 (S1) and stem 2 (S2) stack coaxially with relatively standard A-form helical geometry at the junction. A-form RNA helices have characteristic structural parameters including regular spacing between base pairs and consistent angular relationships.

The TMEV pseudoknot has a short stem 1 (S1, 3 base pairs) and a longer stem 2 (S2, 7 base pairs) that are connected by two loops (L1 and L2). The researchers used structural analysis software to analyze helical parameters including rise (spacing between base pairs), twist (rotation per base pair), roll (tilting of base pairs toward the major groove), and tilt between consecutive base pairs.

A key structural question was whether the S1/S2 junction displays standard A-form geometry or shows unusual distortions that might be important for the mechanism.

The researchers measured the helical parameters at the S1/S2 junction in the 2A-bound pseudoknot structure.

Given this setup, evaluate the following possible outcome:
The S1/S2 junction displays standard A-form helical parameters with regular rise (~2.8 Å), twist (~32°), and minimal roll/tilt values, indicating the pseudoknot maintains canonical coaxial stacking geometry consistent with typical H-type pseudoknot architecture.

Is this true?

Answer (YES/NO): NO